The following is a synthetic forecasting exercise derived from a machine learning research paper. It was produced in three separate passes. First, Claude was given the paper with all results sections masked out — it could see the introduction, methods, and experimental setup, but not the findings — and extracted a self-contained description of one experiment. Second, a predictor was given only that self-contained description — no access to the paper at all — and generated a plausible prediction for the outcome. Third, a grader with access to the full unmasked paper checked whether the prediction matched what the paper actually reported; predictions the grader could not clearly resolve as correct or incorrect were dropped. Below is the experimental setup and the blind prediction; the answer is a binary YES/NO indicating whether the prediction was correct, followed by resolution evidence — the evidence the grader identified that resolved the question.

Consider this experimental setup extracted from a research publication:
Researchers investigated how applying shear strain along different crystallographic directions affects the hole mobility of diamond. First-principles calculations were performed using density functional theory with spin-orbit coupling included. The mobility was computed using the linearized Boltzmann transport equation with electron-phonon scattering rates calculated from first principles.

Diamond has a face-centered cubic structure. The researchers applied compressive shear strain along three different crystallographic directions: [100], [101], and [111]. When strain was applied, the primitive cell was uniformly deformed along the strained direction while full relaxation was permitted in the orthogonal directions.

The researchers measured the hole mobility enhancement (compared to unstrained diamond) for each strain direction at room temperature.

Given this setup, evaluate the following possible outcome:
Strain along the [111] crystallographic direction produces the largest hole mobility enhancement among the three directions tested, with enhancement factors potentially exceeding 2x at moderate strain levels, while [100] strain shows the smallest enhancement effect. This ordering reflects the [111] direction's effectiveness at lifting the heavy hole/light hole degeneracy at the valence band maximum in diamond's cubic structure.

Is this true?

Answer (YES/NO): NO